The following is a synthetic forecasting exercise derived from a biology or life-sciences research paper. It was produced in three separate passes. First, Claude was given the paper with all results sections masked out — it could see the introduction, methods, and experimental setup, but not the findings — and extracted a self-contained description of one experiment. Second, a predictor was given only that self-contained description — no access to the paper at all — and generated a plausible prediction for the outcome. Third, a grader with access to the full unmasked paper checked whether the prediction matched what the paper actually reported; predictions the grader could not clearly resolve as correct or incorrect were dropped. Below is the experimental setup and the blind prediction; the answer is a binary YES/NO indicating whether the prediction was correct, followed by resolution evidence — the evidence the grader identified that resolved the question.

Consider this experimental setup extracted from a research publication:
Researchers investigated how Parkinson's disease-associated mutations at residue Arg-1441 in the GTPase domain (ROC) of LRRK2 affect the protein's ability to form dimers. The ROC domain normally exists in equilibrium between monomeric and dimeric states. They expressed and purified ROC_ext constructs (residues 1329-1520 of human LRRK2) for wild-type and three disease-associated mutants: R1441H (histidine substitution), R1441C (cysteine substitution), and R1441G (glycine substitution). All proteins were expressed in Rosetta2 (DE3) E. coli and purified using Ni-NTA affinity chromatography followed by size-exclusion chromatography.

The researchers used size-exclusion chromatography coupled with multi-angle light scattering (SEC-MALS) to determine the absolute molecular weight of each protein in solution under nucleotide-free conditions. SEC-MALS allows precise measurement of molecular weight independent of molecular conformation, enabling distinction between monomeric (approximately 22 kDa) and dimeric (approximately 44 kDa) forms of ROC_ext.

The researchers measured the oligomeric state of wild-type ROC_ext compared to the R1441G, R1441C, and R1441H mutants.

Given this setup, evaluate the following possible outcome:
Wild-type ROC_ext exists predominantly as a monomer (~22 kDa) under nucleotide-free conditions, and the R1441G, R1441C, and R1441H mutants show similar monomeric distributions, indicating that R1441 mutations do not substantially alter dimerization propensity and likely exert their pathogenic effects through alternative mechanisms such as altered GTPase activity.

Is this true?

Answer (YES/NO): NO